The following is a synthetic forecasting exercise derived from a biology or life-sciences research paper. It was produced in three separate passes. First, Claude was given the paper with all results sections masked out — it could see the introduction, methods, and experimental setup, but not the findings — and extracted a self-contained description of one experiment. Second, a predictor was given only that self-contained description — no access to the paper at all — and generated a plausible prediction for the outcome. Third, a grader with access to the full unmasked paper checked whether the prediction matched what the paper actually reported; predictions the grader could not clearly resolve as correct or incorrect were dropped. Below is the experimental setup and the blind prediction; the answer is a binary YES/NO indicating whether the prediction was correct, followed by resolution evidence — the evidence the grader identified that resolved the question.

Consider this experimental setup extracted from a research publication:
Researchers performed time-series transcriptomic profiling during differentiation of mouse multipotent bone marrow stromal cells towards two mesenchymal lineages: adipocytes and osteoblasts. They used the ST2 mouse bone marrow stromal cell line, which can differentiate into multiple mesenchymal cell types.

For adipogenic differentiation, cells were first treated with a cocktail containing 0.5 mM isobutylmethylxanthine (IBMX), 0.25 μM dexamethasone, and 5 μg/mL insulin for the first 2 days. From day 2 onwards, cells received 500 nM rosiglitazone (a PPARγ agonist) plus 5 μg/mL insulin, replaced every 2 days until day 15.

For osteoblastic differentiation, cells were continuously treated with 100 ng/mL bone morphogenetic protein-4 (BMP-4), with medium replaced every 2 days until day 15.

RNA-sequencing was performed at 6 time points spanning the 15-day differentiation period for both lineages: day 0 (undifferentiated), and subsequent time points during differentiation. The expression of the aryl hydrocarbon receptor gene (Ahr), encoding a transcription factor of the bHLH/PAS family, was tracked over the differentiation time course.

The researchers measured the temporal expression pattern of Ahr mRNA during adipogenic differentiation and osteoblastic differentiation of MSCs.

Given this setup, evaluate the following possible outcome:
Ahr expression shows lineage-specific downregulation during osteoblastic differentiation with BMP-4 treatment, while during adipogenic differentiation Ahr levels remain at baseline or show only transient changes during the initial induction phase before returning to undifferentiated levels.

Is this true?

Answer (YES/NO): NO